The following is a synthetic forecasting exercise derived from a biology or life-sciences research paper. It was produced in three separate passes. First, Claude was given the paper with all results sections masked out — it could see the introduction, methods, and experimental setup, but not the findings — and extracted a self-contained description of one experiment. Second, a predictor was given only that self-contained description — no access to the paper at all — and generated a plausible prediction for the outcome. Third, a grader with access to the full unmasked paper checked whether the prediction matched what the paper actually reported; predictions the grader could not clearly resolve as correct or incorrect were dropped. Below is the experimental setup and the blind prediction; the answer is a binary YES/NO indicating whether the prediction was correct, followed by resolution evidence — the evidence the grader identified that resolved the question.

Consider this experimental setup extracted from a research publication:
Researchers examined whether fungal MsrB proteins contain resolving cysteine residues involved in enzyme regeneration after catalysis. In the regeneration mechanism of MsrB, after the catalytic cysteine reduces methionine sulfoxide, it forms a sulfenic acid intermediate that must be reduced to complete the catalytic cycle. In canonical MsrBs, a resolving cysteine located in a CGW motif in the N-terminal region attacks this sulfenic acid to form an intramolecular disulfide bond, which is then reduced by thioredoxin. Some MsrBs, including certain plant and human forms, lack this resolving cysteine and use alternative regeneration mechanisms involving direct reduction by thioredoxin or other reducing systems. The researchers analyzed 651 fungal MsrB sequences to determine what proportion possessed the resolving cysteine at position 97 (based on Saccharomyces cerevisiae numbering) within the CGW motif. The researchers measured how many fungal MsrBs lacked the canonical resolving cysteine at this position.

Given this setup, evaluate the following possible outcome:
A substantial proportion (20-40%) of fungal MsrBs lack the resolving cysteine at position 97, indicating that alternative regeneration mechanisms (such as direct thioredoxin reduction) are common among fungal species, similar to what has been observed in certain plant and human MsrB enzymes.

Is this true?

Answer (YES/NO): NO